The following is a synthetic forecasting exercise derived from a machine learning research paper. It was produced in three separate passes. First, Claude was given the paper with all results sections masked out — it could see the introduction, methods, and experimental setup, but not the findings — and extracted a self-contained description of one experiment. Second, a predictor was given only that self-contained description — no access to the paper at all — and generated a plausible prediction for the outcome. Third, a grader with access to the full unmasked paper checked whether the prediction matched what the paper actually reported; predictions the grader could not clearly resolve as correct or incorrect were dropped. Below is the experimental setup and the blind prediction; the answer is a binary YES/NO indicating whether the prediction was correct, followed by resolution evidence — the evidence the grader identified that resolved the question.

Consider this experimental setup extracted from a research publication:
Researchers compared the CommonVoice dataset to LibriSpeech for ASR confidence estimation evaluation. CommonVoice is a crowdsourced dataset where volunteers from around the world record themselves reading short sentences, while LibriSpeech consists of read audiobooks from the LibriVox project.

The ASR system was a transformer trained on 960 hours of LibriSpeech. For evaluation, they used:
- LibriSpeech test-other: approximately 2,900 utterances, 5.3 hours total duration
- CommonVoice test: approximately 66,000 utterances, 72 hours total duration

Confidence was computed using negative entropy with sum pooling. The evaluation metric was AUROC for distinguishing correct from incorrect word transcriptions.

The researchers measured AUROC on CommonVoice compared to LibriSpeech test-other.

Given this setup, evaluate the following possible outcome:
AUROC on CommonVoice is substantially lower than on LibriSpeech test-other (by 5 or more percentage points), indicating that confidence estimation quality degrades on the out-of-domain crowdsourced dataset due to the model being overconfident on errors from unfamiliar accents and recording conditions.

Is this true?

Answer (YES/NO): YES